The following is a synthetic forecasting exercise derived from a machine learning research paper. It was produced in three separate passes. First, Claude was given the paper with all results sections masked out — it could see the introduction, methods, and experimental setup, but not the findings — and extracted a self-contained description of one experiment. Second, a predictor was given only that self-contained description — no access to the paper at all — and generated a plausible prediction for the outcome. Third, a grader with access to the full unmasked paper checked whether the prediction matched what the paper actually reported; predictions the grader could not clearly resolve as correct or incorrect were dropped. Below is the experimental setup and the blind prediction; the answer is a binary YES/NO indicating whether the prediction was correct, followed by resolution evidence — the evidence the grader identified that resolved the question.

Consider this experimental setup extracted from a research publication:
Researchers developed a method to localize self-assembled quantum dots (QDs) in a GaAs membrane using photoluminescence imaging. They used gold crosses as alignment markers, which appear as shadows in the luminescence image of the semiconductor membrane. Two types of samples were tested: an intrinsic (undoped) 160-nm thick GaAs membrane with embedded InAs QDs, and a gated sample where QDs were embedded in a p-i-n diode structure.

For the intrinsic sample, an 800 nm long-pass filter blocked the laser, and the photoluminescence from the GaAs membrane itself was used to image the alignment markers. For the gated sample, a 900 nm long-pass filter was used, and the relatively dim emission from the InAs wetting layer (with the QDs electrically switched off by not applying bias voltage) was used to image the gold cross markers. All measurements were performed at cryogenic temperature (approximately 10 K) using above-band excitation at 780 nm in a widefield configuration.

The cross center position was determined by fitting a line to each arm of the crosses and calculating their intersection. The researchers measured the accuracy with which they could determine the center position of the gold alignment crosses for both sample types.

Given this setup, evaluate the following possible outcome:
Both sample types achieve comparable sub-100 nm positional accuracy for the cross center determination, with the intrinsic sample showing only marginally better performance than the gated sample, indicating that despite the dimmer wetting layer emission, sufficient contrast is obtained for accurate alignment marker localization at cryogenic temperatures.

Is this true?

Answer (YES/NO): YES